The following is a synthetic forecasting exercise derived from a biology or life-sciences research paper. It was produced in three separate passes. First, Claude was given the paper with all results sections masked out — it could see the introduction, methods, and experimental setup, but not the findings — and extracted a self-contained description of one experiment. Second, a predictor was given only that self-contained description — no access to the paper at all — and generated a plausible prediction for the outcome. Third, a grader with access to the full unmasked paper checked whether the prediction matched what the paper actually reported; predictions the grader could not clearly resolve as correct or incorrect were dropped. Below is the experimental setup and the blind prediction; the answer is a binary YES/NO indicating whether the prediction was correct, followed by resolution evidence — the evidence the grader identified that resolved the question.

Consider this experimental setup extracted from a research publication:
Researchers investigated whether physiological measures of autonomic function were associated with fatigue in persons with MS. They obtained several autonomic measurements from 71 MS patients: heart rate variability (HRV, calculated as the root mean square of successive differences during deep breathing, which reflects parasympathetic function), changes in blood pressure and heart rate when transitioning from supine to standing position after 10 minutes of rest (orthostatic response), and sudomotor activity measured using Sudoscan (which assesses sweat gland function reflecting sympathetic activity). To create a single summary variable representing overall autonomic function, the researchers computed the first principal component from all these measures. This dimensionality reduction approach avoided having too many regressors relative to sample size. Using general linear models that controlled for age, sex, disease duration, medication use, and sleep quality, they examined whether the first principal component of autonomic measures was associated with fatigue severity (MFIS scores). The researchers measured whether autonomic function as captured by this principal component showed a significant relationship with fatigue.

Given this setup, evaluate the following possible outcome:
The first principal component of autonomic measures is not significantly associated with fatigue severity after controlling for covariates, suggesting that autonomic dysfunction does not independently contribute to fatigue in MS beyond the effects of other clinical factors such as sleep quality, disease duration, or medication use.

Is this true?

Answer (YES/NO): YES